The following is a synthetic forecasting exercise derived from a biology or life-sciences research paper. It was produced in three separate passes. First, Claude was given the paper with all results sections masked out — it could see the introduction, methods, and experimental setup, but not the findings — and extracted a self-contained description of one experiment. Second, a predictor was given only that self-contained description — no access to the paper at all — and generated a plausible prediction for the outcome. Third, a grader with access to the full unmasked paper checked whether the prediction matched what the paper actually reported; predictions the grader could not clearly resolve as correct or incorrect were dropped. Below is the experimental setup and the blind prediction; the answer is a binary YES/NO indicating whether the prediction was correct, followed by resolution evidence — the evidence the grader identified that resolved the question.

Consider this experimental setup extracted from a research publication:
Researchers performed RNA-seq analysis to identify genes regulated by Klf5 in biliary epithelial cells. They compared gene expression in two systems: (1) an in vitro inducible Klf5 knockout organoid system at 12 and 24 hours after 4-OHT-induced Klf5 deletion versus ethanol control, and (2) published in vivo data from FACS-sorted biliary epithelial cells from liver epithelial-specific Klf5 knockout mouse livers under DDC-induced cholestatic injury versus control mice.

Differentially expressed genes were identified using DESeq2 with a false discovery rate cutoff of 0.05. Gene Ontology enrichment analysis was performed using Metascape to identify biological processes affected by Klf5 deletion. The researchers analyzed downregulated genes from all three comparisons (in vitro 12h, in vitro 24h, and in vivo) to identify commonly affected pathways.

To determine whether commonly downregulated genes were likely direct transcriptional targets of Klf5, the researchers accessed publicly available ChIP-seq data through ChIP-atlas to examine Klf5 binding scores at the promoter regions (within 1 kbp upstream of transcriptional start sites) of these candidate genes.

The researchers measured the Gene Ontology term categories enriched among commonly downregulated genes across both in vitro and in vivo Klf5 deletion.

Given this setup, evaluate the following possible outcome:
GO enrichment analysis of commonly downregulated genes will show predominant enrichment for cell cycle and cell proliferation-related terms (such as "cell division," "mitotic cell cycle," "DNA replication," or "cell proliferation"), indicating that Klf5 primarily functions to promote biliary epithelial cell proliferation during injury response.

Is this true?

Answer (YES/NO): NO